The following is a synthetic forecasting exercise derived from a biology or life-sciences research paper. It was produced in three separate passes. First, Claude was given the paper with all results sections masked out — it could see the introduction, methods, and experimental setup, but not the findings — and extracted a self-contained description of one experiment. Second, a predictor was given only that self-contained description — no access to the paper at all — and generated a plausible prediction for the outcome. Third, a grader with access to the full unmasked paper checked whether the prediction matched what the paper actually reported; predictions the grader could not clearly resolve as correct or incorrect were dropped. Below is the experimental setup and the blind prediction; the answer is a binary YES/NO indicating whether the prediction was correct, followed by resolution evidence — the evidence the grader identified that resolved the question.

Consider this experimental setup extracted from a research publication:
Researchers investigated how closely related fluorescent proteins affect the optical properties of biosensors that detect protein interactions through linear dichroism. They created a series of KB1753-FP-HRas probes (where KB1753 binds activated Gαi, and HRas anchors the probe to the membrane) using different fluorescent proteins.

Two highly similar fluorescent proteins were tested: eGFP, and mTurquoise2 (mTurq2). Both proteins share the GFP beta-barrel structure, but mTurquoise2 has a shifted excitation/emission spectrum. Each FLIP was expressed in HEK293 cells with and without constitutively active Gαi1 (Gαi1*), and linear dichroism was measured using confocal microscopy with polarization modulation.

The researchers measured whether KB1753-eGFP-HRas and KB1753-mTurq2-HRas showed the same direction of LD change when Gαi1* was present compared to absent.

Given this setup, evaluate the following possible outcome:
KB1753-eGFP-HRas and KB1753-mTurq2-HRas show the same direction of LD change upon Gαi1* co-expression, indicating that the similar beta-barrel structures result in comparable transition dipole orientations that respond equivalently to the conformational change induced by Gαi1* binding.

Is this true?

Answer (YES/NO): NO